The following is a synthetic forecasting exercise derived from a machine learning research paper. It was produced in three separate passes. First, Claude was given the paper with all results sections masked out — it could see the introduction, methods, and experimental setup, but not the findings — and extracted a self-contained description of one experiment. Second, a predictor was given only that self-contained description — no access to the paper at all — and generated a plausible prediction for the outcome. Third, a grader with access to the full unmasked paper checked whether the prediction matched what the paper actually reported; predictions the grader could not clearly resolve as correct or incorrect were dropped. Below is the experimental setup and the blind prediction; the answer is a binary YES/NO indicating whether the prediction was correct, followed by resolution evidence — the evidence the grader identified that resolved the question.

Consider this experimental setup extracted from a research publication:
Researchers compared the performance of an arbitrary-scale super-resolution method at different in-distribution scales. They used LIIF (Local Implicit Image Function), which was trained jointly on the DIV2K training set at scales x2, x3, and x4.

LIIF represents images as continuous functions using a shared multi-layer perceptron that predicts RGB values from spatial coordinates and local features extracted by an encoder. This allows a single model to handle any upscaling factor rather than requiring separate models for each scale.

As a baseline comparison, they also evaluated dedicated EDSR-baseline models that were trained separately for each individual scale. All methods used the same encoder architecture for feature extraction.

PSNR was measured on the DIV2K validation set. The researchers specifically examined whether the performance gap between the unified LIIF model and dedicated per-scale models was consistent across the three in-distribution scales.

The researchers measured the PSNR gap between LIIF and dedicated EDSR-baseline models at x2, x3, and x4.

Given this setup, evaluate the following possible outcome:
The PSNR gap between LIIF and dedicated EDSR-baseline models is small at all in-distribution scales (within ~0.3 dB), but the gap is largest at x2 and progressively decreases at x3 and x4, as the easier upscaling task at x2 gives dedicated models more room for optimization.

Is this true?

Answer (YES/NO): NO